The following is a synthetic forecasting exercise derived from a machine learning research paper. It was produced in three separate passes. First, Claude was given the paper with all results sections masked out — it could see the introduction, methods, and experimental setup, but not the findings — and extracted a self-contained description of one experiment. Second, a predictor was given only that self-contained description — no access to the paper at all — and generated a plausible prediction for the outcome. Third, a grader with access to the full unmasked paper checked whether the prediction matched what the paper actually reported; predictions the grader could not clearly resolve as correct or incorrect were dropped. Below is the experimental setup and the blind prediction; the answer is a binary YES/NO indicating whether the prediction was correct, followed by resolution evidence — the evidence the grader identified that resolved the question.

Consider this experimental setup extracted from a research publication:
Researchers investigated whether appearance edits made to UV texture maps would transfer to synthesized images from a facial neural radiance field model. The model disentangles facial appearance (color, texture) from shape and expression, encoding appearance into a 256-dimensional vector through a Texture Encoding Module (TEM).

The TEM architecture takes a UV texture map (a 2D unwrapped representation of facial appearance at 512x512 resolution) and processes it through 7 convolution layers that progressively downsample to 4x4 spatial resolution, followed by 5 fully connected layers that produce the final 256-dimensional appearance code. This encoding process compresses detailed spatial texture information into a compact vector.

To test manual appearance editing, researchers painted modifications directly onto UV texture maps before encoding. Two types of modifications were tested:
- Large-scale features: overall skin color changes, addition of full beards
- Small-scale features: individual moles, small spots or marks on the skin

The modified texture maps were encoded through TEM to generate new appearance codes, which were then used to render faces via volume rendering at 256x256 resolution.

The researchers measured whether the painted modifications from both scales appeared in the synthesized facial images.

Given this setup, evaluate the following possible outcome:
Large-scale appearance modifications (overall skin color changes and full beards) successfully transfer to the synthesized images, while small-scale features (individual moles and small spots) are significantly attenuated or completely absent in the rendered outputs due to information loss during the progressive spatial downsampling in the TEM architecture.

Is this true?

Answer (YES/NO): YES